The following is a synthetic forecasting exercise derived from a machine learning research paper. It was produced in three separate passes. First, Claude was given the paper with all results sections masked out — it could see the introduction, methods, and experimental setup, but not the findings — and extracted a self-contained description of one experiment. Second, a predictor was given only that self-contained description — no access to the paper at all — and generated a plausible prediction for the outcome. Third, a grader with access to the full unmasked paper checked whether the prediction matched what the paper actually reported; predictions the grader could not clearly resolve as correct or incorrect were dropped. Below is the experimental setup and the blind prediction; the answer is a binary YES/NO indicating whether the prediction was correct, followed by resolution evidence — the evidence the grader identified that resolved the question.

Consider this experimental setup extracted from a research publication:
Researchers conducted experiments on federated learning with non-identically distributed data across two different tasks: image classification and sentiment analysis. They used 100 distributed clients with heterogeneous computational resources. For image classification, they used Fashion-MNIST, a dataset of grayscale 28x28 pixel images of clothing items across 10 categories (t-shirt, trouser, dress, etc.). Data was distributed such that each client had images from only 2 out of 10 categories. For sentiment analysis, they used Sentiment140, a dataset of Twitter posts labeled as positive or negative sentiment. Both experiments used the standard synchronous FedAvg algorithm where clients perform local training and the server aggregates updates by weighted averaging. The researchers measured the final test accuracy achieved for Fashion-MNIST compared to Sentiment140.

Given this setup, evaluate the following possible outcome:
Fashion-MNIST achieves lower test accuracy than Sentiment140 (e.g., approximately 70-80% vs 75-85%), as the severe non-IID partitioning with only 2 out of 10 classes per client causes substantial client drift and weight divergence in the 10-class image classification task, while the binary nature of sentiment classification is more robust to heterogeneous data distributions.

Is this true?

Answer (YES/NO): NO